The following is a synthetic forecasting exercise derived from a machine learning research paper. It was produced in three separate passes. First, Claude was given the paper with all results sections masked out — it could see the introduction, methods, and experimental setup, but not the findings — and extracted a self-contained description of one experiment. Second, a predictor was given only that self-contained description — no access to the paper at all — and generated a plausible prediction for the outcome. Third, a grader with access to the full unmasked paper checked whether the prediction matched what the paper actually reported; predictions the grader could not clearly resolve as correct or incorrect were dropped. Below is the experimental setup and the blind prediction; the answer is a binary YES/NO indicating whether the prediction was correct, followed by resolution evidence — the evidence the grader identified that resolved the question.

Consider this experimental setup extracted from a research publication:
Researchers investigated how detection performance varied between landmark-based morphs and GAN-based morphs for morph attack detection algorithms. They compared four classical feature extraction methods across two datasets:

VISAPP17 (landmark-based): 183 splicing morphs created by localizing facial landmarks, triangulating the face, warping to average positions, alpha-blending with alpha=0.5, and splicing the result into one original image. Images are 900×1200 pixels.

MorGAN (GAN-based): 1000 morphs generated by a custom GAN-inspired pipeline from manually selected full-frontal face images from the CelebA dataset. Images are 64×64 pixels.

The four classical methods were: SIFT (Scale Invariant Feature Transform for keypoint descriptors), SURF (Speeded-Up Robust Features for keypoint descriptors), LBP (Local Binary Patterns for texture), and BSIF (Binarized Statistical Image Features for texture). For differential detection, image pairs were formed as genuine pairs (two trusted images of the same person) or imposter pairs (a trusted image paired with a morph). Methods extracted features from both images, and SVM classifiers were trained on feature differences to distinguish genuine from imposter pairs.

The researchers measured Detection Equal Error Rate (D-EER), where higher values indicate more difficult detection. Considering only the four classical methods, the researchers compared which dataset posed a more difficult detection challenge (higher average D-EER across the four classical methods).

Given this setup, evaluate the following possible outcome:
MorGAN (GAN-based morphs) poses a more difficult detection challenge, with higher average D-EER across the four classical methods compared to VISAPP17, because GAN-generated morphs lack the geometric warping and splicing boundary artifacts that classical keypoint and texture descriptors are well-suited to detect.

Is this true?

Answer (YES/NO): YES